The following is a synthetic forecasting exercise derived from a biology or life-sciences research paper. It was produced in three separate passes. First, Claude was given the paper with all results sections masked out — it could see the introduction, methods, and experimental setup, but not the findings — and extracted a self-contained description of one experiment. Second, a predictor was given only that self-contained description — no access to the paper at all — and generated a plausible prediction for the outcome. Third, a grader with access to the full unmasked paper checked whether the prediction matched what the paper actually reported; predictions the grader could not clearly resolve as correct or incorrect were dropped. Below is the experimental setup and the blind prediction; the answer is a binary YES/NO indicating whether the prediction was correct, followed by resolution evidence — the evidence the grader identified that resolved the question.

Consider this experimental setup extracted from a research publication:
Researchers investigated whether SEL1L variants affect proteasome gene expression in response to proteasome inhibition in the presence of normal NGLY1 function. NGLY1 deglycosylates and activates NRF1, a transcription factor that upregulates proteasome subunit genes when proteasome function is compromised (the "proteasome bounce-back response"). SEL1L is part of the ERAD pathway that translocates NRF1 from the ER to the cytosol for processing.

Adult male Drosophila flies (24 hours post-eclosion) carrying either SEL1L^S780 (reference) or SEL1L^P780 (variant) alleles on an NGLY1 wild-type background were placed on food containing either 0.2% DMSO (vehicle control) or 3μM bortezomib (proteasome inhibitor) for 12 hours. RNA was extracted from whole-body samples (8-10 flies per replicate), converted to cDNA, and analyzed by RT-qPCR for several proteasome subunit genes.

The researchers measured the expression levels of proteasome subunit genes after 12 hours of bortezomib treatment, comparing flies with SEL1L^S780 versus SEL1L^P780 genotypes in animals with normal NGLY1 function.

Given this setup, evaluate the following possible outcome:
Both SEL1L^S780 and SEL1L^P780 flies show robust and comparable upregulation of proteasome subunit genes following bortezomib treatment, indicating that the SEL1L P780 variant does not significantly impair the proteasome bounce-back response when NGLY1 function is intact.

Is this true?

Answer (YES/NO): YES